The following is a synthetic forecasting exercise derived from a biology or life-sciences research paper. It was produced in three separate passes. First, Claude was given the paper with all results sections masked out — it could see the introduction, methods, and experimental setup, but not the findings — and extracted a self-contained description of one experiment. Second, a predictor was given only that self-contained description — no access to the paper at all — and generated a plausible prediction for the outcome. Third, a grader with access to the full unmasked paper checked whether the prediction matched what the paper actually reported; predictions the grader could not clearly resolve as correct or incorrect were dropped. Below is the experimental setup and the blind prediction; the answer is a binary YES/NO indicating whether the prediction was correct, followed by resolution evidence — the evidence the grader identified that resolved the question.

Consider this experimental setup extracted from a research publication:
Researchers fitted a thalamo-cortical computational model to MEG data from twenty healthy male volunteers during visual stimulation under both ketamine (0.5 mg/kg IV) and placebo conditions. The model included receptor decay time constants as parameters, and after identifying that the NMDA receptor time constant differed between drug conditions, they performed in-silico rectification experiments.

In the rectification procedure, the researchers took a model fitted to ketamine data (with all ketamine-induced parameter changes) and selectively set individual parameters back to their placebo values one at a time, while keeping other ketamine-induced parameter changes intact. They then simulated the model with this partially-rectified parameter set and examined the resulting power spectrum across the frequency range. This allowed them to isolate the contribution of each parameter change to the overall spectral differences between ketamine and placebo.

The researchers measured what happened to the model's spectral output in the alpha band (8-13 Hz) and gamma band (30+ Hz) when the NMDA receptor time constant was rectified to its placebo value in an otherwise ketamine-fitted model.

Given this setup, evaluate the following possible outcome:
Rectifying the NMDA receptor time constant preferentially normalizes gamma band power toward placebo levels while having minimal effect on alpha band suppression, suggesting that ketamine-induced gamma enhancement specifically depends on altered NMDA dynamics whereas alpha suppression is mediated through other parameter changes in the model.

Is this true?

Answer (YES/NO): NO